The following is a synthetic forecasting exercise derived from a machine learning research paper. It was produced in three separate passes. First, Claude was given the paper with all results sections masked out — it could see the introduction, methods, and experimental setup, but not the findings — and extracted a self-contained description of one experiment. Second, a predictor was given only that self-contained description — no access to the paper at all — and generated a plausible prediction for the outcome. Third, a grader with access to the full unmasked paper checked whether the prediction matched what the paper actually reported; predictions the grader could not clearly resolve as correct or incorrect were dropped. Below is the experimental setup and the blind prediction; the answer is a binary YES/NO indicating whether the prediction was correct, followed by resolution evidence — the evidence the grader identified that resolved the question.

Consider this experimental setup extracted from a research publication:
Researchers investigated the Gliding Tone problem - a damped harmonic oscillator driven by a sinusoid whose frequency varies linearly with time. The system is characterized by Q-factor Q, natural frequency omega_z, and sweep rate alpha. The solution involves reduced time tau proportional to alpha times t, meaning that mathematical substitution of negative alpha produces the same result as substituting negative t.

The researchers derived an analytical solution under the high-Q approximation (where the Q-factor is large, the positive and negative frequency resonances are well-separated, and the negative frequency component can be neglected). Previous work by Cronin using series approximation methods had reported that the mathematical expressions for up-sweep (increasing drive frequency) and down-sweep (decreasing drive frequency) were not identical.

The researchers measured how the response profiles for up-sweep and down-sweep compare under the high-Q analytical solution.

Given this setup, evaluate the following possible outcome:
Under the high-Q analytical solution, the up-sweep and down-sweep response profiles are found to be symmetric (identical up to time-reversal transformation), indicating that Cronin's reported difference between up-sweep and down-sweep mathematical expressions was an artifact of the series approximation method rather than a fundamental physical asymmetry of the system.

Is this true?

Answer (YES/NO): NO